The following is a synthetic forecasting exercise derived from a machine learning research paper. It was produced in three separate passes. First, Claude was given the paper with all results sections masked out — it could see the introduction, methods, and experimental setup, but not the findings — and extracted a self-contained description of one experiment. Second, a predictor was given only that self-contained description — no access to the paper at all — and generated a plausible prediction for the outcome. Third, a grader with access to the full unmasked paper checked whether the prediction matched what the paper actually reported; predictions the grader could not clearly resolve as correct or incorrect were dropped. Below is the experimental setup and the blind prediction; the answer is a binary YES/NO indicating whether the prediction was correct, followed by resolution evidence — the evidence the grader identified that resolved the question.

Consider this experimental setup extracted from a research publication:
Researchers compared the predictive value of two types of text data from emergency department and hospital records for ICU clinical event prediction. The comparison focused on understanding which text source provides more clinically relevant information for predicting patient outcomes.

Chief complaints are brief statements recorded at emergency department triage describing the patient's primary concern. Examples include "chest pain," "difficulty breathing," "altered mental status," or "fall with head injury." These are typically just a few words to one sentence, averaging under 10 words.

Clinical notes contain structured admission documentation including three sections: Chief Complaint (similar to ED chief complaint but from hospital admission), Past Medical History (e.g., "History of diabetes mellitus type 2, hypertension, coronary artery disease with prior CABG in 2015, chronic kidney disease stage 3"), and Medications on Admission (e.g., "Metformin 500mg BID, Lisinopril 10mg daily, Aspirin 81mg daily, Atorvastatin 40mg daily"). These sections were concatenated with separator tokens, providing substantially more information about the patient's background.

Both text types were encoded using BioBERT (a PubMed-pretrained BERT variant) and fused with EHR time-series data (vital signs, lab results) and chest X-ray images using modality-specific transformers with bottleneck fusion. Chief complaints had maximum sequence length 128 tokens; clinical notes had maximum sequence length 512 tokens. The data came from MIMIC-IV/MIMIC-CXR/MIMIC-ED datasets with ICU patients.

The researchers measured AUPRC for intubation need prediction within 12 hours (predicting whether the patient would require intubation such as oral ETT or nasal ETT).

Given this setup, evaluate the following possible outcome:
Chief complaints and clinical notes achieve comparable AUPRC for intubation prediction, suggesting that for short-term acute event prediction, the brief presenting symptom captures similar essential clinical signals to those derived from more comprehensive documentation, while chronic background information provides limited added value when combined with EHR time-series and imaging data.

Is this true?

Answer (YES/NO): YES